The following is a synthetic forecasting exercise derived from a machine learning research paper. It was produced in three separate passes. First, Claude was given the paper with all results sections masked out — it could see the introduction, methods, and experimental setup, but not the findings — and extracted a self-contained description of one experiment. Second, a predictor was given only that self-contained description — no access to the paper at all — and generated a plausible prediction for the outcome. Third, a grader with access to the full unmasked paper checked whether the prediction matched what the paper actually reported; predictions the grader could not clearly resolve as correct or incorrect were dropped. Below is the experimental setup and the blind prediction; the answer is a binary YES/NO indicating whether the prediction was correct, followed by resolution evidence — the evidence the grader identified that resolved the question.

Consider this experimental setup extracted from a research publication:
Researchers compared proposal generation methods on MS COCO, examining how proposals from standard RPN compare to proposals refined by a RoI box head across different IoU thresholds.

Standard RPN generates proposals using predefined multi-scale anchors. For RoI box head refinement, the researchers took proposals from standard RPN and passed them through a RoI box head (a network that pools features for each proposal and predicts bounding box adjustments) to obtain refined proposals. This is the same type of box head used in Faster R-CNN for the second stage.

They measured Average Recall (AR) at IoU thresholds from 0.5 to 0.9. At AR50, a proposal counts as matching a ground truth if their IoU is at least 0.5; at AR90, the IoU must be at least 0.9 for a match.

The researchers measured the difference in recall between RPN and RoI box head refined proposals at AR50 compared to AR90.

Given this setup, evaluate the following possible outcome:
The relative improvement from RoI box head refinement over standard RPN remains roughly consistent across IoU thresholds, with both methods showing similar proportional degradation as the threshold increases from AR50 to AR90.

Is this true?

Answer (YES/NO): NO